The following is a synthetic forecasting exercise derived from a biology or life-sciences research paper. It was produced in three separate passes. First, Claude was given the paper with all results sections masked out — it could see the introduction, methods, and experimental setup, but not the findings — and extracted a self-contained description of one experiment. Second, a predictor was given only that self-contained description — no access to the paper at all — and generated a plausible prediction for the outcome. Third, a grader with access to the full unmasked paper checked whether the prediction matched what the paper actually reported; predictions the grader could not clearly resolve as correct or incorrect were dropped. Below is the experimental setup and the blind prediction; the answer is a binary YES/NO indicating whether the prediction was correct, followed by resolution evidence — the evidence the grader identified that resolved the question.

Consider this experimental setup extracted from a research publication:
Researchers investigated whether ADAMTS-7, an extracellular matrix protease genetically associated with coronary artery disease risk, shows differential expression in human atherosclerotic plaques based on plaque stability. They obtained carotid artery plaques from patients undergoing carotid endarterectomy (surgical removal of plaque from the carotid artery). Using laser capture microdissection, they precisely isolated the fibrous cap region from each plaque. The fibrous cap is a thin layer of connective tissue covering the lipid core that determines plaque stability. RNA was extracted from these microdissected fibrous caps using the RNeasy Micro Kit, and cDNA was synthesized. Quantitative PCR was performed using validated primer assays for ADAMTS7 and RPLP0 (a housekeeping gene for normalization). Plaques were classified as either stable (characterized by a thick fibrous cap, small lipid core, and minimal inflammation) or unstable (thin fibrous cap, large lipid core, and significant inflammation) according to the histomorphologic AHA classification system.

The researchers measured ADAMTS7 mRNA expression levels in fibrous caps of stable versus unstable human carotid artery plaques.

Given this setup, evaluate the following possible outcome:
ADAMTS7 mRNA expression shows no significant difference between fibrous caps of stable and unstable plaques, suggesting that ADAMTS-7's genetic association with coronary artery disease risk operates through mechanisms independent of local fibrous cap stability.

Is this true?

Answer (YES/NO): NO